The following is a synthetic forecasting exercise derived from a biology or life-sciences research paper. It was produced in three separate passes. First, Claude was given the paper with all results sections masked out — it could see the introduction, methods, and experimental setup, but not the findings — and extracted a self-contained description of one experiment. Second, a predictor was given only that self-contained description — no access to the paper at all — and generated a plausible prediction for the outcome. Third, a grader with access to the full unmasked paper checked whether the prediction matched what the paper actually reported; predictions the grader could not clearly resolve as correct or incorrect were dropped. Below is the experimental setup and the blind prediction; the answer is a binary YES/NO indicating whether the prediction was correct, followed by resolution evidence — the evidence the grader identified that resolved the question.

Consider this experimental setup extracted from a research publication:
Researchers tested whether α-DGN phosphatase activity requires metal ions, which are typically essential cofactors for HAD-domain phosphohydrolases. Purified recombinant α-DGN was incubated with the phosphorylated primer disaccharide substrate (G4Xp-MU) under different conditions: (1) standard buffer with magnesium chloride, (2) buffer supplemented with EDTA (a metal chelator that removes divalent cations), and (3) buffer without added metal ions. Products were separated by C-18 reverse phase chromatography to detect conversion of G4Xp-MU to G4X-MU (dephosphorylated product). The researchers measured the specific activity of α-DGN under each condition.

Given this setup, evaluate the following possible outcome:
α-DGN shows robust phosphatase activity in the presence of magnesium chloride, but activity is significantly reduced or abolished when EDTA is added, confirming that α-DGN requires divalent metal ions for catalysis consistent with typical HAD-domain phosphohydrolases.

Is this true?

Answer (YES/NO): YES